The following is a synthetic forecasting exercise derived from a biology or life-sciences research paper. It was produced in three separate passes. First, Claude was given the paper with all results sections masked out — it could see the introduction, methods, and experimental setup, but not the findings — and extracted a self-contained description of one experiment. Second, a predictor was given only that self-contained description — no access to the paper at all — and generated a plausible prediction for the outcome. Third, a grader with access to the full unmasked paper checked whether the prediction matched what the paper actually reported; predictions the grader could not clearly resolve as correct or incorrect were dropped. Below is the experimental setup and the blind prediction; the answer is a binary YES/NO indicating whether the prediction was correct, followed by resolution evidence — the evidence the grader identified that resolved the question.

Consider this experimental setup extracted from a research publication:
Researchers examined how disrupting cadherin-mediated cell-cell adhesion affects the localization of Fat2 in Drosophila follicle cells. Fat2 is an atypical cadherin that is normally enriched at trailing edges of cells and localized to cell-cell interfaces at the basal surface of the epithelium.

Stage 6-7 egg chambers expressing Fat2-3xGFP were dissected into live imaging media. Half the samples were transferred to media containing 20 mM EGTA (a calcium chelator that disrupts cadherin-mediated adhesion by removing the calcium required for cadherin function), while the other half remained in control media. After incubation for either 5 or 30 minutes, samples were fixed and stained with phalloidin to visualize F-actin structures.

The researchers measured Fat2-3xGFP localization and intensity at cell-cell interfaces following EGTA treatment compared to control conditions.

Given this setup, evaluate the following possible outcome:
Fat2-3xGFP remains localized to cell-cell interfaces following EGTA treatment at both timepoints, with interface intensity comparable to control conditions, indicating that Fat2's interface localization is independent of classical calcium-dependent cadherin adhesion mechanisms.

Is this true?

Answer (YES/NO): NO